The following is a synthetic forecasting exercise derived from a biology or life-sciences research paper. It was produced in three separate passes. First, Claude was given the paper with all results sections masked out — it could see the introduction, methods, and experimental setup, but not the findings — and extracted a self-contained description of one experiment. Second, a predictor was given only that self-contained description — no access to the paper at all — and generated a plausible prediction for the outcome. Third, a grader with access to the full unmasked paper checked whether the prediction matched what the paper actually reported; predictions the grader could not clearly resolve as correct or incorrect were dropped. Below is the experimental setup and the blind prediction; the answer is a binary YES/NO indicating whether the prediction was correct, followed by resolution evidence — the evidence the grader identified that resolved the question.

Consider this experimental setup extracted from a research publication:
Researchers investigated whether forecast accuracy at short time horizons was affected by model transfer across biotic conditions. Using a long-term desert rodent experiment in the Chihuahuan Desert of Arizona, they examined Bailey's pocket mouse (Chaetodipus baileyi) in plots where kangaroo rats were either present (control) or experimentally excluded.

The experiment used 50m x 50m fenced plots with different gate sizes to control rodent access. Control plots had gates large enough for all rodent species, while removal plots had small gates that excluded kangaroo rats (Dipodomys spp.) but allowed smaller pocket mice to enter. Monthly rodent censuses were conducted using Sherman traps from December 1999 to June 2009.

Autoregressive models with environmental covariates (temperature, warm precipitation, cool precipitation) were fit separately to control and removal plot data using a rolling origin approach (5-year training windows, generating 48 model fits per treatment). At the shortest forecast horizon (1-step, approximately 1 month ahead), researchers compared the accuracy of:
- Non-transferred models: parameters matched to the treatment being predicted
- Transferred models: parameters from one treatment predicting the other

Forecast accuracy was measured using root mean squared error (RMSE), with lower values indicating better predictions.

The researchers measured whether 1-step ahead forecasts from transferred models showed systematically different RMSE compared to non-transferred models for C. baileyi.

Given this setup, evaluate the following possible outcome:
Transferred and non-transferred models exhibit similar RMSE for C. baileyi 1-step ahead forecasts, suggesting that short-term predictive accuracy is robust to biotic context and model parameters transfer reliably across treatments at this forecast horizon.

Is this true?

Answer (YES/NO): NO